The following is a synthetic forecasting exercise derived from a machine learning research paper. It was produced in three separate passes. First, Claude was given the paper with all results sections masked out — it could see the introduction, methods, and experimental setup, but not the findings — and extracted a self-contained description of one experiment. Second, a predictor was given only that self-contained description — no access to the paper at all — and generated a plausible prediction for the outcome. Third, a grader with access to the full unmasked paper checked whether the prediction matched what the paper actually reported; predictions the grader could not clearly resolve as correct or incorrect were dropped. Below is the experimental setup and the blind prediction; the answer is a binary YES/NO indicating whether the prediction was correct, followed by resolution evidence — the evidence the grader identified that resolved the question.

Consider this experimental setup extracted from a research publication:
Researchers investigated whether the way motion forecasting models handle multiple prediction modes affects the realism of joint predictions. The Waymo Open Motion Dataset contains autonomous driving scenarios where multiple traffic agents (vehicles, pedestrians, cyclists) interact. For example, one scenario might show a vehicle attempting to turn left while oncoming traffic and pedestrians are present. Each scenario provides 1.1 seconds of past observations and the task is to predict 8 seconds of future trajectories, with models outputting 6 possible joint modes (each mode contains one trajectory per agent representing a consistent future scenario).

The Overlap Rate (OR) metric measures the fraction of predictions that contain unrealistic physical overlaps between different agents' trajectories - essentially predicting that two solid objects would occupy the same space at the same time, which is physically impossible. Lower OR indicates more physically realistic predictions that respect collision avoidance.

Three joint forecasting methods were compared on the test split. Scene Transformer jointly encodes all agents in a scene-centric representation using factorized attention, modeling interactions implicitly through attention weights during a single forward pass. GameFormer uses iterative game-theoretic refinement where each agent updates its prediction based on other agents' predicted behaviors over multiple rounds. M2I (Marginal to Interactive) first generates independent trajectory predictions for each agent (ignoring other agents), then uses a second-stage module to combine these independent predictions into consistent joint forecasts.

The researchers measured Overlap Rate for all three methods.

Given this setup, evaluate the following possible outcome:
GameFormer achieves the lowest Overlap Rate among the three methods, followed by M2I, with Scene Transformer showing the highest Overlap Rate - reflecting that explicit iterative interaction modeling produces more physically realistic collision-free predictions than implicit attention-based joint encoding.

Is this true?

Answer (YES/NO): NO